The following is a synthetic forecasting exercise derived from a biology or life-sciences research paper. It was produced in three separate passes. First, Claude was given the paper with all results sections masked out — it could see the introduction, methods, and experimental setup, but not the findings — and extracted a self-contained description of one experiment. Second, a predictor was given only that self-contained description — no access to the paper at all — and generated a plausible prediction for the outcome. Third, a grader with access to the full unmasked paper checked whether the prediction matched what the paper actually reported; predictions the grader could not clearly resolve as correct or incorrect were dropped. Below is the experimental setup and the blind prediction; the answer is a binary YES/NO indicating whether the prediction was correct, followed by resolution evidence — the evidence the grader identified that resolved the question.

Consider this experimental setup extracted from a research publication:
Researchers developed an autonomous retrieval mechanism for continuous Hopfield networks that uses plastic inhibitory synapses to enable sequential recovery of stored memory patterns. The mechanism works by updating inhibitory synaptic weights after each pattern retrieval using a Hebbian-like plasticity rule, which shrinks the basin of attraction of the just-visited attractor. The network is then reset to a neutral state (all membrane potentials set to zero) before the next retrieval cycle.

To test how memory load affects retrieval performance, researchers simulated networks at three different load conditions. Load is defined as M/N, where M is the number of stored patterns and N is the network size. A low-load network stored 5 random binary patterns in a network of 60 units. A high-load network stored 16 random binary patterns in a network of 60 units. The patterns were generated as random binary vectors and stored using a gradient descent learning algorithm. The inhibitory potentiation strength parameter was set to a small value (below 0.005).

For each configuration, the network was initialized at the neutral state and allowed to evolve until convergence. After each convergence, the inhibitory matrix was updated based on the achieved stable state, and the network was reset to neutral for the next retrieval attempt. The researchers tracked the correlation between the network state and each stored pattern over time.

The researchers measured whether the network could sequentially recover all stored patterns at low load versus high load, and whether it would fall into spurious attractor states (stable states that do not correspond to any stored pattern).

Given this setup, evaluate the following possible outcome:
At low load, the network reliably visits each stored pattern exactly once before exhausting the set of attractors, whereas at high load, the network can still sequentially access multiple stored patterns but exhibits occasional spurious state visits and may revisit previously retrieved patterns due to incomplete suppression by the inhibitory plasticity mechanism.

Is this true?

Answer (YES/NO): NO